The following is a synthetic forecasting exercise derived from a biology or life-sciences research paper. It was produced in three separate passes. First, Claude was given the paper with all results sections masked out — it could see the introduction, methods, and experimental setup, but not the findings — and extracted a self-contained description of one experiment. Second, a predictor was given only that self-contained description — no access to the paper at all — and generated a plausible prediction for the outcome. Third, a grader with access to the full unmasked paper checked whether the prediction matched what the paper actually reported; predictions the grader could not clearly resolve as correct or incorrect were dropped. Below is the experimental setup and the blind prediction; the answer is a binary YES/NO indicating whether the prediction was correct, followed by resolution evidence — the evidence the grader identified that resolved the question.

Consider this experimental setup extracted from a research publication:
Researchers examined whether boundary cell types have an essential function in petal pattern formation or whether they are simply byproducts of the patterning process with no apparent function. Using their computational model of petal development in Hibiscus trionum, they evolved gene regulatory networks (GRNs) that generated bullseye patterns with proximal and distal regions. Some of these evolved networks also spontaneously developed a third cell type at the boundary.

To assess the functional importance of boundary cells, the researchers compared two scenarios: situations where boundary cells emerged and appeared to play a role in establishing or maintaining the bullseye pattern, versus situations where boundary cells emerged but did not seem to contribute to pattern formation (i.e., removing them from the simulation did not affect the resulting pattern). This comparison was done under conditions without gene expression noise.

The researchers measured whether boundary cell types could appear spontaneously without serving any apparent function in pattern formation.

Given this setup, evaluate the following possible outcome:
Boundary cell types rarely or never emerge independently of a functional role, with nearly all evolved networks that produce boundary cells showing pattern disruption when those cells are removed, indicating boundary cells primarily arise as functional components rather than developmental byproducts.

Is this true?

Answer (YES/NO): NO